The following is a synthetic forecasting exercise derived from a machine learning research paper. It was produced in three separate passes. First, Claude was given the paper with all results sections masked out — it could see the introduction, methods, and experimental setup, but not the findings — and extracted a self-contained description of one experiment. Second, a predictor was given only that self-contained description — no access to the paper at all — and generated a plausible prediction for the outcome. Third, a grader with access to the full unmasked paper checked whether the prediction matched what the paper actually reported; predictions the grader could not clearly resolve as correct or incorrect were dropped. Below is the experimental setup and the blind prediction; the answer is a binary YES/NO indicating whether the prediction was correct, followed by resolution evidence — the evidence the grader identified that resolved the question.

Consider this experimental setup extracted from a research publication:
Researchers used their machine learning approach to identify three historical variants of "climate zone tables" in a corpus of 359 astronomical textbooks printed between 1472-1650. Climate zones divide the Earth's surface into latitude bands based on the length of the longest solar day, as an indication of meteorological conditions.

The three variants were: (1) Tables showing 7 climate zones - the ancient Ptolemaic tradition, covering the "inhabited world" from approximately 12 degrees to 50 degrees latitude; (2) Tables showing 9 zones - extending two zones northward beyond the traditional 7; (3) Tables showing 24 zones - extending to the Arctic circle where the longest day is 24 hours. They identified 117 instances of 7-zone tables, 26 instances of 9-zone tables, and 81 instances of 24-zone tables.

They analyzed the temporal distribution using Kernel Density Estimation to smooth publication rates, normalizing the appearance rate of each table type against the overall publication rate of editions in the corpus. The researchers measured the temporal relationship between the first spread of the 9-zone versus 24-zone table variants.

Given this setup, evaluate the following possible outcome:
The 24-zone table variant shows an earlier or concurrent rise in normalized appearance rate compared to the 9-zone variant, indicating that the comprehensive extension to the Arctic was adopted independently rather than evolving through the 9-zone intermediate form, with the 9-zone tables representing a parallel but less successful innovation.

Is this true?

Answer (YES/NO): NO